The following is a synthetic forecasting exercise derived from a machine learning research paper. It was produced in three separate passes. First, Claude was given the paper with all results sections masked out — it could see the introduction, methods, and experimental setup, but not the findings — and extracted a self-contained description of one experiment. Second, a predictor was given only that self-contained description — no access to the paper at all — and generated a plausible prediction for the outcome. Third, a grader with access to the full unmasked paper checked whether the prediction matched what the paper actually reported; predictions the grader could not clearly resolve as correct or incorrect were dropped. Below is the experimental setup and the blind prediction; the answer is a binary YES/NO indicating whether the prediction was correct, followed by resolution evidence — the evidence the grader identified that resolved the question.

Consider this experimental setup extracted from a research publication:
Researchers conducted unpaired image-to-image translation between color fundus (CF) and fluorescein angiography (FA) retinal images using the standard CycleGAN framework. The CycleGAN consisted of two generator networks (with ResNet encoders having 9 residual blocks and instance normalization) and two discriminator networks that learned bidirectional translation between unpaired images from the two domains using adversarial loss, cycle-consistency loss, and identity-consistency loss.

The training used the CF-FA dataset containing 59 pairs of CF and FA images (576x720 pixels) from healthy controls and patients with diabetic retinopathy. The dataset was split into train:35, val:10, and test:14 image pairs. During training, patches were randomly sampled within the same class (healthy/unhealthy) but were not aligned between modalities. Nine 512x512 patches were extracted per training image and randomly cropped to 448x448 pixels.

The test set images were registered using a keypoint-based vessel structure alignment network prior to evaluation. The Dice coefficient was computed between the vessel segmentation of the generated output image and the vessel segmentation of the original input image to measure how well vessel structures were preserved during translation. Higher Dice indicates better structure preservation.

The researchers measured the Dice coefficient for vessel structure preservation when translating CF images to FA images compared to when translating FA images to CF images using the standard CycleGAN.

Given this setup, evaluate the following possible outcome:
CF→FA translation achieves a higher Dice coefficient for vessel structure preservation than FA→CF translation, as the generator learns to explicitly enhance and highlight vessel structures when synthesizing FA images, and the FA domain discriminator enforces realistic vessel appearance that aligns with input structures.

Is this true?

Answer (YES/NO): NO